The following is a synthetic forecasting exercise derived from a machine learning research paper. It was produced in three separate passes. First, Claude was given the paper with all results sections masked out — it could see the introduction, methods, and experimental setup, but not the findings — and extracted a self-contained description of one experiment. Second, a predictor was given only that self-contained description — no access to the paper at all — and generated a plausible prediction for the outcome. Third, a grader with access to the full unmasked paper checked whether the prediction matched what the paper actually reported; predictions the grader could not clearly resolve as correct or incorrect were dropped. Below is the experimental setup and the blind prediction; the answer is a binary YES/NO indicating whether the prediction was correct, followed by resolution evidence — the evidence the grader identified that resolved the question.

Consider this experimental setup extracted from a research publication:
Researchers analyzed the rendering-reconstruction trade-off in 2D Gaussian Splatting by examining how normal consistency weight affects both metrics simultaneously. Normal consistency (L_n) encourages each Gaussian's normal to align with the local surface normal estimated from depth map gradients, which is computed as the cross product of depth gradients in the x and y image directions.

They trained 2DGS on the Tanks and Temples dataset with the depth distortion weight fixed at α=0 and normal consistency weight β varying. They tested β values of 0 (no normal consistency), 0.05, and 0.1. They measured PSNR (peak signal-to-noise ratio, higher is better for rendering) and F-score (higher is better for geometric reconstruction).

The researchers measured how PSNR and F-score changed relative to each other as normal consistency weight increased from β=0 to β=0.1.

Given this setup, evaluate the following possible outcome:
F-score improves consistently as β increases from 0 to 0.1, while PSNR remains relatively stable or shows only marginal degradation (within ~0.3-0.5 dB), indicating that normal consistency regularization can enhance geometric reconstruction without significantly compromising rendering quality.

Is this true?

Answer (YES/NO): NO